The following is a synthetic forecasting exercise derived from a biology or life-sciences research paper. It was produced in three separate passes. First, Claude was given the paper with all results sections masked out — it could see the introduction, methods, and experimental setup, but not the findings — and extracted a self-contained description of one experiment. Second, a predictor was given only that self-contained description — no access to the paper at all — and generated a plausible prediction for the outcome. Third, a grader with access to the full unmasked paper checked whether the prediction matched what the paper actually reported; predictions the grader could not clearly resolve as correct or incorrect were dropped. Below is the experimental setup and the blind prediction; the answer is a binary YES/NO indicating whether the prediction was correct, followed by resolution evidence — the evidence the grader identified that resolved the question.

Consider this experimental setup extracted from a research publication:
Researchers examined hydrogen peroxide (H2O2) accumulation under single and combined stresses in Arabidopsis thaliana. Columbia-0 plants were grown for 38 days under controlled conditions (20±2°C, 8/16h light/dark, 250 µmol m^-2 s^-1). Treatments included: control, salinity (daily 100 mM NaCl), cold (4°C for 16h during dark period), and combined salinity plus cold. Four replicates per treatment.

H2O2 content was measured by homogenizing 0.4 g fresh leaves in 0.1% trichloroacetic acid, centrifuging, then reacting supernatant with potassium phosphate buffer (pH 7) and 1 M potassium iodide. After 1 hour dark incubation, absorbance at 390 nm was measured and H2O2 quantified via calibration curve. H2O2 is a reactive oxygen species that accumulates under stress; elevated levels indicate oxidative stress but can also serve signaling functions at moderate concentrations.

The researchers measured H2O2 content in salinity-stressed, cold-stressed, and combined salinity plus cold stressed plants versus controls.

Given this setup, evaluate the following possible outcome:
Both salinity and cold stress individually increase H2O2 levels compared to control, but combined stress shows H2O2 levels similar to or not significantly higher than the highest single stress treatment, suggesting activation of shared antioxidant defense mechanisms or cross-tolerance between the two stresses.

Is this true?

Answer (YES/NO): NO